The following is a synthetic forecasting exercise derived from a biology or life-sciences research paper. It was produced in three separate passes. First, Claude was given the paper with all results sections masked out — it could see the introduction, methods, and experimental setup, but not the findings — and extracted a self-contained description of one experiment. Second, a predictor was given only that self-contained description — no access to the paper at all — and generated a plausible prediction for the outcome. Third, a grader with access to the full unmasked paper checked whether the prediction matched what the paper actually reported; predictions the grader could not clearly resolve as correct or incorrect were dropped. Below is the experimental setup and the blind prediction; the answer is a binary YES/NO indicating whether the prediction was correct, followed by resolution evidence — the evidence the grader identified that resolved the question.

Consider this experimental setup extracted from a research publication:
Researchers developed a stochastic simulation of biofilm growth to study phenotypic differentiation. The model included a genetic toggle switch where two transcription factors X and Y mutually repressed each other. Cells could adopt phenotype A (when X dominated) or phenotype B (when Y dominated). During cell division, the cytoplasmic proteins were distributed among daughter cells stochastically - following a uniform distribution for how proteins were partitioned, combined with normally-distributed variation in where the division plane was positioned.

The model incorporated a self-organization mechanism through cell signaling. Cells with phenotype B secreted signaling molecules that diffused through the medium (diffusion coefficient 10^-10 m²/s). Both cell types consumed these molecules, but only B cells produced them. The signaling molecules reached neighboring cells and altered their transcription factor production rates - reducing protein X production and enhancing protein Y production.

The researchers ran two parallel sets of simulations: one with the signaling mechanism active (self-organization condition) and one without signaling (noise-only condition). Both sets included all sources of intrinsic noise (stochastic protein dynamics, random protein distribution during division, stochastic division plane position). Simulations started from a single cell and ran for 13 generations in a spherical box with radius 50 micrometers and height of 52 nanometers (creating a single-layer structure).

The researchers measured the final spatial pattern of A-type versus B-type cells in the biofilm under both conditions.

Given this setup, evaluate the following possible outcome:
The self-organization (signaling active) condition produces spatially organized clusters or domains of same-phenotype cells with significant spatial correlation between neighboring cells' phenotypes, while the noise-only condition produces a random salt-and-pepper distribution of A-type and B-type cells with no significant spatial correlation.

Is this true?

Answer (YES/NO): YES